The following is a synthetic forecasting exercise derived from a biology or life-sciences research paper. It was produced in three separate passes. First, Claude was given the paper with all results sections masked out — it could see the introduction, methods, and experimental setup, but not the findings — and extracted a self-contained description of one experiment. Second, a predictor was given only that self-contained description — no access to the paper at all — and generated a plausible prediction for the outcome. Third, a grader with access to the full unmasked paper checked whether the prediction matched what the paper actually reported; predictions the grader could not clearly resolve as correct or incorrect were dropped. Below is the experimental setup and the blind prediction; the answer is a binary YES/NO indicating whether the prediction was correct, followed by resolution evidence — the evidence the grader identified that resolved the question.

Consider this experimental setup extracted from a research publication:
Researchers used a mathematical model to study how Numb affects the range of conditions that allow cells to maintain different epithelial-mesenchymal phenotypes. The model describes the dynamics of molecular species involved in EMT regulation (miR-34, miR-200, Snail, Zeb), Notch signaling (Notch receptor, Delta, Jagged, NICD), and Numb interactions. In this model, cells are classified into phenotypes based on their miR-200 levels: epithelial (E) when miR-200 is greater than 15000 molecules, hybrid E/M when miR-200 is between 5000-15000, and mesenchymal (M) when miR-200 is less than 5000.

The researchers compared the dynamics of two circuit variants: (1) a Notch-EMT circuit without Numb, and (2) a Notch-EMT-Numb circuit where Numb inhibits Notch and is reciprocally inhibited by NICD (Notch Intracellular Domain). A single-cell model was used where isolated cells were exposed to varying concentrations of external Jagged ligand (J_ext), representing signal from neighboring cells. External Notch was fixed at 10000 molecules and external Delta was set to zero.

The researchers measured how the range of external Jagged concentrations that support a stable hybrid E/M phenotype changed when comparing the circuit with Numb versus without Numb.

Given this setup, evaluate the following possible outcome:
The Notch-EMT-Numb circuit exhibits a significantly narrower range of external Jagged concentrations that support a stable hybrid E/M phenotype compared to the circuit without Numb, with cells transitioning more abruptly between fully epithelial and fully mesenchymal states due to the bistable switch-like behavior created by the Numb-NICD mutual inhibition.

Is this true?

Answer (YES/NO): NO